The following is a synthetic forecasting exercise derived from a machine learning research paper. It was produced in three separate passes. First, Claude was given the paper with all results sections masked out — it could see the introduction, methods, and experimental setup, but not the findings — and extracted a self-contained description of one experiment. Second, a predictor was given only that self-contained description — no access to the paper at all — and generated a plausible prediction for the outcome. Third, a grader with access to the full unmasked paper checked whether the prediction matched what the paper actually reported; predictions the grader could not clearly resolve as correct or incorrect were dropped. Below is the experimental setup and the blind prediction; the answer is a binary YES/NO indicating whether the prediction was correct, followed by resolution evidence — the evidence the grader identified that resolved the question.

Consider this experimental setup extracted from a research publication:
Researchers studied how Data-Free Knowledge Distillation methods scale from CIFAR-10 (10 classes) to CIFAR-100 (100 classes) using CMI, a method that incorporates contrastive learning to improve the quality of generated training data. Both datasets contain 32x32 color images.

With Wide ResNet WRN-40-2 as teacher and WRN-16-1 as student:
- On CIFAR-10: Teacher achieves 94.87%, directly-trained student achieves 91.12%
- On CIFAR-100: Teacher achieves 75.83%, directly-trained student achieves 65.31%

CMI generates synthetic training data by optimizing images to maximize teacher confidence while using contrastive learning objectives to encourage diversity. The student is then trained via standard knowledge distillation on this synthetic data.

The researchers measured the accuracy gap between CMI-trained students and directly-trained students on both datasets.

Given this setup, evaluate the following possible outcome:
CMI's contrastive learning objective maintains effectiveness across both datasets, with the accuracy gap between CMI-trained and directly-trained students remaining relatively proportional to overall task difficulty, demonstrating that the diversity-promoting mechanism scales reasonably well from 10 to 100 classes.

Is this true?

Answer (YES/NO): NO